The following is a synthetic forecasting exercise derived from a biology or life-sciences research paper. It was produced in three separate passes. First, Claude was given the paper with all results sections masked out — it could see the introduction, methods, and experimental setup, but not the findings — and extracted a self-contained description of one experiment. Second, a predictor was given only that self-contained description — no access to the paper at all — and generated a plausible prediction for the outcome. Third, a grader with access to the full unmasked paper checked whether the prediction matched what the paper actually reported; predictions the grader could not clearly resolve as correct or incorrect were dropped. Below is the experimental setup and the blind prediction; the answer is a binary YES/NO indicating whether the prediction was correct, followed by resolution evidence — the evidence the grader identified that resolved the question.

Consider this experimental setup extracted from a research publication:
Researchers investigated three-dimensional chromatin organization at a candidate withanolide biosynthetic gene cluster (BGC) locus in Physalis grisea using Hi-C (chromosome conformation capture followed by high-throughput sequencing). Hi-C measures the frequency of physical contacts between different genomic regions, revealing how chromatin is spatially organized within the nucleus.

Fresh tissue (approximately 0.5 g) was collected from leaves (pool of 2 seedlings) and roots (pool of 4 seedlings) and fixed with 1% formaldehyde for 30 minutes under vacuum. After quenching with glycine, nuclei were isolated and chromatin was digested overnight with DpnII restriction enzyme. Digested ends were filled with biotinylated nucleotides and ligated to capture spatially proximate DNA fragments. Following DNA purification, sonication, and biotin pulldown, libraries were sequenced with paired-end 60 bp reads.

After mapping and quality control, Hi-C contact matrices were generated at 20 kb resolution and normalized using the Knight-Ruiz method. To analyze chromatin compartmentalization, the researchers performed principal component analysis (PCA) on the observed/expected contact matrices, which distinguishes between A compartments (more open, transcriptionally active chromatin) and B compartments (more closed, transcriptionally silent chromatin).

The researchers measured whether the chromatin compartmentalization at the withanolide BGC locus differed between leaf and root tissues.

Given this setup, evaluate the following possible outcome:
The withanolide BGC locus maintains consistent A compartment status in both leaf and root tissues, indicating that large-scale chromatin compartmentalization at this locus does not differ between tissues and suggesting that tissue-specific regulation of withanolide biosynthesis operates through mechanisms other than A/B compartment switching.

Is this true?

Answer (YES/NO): NO